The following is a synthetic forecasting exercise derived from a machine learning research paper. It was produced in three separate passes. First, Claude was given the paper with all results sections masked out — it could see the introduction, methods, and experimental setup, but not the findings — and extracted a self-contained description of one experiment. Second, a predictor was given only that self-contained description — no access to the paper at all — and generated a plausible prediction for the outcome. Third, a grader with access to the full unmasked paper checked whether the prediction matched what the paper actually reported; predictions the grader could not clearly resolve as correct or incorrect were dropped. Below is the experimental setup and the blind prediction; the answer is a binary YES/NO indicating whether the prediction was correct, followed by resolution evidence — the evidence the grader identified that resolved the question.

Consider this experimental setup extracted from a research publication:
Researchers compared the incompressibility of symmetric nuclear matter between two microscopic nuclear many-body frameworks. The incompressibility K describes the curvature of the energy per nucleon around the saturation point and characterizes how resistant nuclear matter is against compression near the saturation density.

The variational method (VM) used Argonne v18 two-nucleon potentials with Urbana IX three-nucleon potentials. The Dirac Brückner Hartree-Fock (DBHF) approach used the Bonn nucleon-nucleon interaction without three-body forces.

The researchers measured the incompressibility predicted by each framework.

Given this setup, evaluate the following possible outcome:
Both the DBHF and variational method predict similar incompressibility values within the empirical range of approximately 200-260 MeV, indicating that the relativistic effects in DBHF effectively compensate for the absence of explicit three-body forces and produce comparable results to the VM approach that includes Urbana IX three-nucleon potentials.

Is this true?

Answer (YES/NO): YES